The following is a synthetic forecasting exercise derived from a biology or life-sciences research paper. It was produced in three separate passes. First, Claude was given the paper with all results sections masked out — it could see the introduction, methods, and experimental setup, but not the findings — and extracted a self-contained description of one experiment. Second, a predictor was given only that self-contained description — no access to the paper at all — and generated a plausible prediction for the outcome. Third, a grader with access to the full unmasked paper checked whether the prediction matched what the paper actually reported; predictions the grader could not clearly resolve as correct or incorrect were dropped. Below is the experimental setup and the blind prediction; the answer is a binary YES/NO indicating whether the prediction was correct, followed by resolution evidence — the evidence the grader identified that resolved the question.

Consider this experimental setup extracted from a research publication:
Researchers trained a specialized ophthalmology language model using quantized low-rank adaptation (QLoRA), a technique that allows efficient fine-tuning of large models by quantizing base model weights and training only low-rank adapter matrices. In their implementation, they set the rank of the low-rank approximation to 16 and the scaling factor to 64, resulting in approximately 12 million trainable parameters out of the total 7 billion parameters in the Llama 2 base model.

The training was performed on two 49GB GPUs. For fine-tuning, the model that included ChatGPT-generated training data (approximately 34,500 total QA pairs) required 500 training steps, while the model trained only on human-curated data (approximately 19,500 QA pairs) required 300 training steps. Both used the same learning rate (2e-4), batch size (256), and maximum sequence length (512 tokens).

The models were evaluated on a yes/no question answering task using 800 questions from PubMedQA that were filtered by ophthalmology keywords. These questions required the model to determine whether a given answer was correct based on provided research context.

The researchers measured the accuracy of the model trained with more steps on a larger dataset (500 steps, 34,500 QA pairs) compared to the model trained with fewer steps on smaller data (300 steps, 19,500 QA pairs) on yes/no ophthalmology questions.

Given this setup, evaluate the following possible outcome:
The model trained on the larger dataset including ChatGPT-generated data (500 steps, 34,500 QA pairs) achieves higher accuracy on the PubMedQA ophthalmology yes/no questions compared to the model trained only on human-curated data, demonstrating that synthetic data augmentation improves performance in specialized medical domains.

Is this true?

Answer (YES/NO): NO